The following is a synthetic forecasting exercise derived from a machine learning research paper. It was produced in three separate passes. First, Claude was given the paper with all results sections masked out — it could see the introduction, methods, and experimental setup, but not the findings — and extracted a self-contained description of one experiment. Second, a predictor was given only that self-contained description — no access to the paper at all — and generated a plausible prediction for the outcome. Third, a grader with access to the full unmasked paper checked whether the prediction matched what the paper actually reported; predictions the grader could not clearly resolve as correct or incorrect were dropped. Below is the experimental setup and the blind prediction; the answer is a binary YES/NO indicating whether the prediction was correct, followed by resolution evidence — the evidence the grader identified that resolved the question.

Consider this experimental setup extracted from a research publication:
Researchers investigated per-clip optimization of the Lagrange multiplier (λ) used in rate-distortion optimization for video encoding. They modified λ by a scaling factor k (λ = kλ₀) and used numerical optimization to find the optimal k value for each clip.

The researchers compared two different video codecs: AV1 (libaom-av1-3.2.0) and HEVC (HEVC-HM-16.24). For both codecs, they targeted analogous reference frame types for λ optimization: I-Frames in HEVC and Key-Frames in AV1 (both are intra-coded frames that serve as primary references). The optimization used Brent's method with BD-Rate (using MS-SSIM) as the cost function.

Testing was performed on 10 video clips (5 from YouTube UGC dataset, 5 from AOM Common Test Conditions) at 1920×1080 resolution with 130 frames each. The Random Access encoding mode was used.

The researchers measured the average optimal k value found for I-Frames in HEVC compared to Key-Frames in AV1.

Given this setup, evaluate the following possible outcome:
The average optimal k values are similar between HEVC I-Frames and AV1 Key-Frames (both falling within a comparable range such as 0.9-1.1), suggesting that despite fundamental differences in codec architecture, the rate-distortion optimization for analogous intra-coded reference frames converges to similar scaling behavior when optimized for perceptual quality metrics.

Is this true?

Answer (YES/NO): NO